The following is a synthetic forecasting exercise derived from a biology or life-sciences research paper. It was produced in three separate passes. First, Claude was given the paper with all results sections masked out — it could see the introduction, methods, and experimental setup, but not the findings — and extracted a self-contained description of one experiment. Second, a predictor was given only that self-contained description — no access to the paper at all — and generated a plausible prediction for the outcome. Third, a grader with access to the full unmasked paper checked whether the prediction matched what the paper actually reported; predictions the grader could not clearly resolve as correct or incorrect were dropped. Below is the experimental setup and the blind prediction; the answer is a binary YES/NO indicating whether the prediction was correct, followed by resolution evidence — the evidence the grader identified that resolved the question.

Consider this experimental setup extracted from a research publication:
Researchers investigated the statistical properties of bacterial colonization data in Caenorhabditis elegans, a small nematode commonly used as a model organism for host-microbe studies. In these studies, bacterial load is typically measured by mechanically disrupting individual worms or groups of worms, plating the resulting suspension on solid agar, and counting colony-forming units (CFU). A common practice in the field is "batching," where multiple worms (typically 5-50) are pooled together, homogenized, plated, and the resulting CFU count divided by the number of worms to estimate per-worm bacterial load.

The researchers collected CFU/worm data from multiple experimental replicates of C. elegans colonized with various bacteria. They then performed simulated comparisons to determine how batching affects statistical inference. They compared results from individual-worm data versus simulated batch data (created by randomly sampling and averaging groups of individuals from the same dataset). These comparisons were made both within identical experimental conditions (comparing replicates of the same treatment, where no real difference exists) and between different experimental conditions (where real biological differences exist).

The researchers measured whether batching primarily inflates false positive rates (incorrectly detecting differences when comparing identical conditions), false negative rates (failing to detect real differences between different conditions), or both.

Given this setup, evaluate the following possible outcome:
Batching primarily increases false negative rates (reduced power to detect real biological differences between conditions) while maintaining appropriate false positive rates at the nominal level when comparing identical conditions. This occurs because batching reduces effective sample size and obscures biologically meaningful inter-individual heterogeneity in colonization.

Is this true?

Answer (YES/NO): NO